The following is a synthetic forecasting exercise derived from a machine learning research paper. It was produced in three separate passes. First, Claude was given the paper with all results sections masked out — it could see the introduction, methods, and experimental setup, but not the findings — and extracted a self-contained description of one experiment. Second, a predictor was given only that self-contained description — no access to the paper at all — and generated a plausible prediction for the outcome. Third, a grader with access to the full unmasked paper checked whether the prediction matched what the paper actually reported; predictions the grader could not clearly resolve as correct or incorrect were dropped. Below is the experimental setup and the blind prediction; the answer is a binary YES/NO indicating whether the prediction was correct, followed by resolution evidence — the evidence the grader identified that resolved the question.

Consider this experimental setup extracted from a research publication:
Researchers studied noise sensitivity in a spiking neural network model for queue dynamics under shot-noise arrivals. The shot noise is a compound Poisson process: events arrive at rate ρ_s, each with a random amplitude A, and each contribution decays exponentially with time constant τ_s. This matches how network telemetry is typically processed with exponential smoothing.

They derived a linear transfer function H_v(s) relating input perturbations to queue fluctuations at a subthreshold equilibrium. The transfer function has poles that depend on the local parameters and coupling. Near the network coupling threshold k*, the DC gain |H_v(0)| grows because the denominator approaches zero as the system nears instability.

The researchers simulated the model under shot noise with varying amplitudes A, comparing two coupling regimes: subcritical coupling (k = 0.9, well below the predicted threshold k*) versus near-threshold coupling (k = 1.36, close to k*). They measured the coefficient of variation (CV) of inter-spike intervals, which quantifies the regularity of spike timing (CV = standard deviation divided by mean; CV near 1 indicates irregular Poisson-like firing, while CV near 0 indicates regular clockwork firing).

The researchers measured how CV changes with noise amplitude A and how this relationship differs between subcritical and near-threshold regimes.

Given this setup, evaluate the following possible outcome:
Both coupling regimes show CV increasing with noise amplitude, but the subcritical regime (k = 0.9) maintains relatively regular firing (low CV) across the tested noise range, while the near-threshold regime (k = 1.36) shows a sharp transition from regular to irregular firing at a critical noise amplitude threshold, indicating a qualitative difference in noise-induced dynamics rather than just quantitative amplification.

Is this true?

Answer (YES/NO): NO